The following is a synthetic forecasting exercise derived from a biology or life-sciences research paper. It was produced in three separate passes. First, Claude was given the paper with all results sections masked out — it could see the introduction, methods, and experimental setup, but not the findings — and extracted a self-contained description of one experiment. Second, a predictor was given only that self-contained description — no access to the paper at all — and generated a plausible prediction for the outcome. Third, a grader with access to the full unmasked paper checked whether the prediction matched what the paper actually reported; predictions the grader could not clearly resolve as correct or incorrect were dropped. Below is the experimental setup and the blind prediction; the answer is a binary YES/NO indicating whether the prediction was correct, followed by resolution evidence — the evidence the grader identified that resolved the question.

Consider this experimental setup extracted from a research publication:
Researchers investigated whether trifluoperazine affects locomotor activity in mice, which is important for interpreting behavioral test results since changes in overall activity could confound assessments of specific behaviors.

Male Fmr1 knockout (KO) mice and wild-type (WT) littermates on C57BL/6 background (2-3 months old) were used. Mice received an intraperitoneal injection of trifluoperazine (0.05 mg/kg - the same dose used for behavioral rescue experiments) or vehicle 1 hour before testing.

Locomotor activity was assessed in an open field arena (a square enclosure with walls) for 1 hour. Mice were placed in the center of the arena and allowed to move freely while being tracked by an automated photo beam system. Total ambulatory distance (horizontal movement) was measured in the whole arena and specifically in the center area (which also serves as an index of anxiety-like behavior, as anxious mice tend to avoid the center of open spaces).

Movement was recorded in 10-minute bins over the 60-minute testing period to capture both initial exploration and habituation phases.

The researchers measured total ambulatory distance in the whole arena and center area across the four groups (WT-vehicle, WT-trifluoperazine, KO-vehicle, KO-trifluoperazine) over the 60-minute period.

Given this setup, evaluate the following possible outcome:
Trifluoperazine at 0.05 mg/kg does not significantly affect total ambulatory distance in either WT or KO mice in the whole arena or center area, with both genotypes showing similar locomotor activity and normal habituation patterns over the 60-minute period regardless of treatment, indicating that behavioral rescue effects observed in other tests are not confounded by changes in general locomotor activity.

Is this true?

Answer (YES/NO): NO